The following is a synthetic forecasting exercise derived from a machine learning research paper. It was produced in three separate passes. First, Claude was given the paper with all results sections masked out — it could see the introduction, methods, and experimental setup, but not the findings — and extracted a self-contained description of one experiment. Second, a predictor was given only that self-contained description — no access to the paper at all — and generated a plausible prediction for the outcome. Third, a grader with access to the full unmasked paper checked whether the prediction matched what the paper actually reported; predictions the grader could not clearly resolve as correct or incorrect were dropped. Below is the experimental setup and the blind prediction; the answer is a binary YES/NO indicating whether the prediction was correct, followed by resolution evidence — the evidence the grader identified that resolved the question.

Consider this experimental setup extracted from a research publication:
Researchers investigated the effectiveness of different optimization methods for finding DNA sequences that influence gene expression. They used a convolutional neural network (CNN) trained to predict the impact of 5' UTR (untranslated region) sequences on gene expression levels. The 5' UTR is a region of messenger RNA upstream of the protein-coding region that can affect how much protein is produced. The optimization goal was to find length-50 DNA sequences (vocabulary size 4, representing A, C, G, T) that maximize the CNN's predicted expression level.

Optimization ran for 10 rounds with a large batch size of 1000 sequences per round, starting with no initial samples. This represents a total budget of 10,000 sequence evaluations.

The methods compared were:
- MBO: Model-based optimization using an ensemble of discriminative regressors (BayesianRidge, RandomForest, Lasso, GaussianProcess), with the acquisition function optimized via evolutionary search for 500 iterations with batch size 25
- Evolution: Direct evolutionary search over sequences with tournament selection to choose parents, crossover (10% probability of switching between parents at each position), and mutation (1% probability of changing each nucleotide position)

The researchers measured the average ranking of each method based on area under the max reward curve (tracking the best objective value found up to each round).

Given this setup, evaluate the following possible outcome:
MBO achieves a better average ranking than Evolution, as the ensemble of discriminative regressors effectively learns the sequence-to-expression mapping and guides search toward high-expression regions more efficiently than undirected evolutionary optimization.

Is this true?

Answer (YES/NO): NO